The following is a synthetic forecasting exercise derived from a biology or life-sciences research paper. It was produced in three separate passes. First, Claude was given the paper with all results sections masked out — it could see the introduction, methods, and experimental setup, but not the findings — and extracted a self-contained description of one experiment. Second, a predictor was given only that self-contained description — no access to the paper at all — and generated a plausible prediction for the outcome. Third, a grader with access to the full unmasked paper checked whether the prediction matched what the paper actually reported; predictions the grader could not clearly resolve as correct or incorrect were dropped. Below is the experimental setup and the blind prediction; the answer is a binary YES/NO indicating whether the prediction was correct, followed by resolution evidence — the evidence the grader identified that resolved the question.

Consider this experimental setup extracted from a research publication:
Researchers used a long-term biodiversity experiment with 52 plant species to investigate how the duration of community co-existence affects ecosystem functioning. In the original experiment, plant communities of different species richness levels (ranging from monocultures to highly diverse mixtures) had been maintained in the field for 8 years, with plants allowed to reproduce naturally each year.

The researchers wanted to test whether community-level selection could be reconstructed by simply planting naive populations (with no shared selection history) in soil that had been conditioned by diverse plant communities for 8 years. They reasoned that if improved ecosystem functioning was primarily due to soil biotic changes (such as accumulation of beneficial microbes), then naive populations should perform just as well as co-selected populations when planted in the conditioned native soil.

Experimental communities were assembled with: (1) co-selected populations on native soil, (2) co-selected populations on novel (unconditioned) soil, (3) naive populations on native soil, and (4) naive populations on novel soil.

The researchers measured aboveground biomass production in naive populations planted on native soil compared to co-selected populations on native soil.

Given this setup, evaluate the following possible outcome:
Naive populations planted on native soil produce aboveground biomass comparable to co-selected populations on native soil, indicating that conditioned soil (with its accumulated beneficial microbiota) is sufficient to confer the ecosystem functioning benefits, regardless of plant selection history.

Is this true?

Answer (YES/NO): NO